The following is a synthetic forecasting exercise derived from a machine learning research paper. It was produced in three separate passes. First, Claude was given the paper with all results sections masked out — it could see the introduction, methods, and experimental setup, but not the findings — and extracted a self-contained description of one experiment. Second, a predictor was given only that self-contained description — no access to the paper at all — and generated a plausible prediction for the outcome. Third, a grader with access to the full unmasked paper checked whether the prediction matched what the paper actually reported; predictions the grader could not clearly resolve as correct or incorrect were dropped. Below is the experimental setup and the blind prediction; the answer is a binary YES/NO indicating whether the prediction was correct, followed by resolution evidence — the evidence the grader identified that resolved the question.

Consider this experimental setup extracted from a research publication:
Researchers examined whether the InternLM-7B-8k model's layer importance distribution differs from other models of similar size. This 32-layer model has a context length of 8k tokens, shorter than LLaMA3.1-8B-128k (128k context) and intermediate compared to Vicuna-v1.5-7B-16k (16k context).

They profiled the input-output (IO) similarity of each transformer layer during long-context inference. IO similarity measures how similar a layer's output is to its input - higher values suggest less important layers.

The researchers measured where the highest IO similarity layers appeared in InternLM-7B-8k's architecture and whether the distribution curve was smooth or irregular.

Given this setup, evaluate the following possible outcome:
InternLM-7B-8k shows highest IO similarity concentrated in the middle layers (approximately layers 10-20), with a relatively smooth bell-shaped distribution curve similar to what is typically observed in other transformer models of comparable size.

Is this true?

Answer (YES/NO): NO